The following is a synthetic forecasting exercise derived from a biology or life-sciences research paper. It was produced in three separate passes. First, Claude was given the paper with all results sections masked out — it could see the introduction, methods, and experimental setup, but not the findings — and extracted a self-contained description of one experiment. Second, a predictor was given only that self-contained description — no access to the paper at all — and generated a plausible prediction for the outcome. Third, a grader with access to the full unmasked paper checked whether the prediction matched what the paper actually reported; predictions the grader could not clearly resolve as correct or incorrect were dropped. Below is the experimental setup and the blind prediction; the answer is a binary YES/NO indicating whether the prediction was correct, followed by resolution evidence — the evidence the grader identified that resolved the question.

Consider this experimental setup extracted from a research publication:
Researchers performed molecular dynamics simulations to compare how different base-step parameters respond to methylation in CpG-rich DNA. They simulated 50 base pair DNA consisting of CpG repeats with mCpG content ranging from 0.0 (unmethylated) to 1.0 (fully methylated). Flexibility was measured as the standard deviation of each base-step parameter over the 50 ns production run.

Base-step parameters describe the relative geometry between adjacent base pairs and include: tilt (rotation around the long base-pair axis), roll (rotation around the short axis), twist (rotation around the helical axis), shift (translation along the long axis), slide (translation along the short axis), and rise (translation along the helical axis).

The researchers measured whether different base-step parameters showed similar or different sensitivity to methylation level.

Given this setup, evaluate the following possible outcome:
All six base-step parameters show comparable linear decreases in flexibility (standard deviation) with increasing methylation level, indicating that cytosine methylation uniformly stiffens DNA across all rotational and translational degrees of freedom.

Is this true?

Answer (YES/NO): NO